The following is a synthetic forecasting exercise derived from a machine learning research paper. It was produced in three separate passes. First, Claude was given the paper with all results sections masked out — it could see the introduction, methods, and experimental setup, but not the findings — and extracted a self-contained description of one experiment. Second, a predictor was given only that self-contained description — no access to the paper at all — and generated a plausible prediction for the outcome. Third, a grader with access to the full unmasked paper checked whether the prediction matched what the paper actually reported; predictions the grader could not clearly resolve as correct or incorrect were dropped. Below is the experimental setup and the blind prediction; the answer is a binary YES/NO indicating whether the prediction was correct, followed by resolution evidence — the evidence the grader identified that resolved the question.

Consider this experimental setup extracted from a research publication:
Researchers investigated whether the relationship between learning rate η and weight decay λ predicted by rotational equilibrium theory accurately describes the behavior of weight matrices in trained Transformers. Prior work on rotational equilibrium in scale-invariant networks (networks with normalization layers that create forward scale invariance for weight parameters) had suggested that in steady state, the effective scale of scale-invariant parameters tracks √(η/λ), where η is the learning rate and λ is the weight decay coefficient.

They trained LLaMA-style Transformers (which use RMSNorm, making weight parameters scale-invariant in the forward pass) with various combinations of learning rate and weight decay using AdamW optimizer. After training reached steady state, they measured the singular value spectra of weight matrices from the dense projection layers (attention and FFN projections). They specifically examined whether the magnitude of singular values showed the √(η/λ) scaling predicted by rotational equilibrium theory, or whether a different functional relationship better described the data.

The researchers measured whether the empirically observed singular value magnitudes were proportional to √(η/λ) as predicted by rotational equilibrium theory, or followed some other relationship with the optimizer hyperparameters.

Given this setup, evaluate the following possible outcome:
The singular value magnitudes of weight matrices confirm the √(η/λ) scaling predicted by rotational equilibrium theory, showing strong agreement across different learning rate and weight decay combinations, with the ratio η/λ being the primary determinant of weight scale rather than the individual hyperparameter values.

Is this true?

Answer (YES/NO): YES